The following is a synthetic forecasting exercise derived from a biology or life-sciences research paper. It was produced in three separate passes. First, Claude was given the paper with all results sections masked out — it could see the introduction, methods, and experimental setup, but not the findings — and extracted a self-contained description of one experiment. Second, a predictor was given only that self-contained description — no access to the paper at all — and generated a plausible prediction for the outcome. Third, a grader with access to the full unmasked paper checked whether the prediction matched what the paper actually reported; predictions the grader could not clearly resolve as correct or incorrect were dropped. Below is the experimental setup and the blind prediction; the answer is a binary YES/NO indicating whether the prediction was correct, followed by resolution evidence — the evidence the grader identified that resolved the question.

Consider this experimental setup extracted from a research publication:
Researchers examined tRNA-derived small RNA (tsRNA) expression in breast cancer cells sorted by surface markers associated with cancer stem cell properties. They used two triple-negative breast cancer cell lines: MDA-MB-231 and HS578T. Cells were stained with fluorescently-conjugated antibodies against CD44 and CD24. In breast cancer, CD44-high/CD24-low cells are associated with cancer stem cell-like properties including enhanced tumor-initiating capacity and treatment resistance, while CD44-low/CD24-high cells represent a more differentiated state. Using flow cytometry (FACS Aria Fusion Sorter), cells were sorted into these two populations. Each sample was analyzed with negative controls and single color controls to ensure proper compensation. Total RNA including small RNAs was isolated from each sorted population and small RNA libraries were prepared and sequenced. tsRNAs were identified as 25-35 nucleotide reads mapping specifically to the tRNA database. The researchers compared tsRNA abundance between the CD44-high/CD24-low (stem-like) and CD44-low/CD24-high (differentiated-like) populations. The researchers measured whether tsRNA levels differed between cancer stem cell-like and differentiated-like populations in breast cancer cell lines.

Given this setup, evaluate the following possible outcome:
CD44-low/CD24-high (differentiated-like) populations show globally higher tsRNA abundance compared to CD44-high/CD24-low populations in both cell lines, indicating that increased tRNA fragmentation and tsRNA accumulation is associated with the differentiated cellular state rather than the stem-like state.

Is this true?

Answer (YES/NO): YES